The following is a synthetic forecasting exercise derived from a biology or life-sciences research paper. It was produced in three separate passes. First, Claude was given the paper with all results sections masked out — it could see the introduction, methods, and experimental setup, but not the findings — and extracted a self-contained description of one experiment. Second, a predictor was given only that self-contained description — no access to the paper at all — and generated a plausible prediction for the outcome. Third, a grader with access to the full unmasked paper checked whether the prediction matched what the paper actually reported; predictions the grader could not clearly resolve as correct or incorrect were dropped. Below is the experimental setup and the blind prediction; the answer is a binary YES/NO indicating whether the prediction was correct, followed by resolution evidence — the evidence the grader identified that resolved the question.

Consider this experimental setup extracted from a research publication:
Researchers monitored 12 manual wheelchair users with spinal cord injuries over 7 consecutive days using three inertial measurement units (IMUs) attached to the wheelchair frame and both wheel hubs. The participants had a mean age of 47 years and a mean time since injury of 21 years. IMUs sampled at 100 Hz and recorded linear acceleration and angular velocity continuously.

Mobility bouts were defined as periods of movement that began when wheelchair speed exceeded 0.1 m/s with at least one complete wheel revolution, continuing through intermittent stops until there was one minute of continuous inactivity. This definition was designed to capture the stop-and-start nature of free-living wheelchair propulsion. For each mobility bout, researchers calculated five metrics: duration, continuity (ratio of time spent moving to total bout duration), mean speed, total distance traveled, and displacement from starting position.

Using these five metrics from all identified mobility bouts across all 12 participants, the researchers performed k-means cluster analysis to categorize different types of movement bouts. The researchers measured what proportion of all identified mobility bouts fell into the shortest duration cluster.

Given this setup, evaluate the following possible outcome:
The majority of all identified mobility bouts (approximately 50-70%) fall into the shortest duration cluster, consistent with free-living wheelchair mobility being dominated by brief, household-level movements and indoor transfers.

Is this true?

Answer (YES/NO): NO